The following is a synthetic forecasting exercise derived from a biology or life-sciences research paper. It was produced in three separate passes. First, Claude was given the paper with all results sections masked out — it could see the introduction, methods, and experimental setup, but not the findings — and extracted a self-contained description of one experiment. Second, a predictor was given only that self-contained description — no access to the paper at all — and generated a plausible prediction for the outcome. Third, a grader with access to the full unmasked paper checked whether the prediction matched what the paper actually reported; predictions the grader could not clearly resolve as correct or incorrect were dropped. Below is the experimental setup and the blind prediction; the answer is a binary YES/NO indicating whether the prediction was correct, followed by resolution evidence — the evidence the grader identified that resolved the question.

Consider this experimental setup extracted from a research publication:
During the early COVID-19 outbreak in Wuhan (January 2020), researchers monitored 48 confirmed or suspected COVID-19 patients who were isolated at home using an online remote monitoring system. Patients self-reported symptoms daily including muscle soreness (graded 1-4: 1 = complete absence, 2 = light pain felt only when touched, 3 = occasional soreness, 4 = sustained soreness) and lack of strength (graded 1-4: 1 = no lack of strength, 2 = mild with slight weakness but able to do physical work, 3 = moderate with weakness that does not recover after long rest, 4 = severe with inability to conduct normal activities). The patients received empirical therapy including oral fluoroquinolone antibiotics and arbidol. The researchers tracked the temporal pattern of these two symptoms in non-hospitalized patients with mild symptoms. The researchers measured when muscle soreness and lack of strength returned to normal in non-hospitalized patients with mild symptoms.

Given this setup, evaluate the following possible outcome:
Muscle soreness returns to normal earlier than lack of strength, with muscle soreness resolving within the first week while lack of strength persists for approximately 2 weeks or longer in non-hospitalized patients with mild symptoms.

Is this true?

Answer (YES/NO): NO